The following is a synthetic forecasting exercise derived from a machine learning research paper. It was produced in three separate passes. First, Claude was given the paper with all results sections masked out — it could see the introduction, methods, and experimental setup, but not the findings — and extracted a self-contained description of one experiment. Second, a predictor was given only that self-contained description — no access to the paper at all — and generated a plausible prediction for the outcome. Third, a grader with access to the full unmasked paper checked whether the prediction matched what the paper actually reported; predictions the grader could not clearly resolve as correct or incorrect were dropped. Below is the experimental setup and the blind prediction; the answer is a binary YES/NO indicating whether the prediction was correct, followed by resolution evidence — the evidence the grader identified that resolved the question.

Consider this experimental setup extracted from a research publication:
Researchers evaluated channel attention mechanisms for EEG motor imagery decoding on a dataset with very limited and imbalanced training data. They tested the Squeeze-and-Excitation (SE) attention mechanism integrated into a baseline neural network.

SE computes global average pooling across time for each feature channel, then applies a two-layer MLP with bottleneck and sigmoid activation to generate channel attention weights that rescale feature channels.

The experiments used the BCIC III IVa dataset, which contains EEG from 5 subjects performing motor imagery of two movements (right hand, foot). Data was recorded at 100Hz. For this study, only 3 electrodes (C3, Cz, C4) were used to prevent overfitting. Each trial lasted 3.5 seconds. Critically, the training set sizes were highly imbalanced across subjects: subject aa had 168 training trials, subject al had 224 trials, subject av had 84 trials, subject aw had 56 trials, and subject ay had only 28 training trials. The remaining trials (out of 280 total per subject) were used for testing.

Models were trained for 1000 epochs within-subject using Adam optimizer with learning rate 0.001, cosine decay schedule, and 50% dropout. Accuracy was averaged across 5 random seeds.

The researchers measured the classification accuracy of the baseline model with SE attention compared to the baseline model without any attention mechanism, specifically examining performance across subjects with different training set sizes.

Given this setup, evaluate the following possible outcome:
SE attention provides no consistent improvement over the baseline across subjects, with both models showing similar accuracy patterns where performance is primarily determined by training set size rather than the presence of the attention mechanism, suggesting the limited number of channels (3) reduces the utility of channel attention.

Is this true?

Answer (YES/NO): NO